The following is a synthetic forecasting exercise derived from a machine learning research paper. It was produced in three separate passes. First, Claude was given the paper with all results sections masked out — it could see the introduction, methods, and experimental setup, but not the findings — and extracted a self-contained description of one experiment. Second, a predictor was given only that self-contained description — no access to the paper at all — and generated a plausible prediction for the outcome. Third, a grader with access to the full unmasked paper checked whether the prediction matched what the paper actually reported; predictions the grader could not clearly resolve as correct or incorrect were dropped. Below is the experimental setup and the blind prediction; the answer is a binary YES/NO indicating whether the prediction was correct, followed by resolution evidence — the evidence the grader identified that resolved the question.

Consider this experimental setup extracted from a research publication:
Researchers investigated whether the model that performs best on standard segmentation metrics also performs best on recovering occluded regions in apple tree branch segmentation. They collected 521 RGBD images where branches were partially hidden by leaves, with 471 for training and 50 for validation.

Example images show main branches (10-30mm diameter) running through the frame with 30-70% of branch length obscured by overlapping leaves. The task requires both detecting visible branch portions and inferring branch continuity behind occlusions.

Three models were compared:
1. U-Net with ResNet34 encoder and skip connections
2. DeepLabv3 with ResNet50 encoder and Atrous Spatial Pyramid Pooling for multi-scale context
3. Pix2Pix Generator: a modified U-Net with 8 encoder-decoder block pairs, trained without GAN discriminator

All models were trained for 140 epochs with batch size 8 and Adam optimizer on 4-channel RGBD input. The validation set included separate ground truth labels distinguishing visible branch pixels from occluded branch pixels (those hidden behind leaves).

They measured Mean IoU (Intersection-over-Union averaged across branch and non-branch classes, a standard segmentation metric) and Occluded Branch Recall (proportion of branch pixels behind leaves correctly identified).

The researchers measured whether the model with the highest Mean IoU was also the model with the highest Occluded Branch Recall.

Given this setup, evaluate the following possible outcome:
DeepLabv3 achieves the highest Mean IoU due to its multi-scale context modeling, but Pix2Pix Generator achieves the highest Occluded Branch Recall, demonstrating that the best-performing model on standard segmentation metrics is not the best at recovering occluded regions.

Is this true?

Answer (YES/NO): NO